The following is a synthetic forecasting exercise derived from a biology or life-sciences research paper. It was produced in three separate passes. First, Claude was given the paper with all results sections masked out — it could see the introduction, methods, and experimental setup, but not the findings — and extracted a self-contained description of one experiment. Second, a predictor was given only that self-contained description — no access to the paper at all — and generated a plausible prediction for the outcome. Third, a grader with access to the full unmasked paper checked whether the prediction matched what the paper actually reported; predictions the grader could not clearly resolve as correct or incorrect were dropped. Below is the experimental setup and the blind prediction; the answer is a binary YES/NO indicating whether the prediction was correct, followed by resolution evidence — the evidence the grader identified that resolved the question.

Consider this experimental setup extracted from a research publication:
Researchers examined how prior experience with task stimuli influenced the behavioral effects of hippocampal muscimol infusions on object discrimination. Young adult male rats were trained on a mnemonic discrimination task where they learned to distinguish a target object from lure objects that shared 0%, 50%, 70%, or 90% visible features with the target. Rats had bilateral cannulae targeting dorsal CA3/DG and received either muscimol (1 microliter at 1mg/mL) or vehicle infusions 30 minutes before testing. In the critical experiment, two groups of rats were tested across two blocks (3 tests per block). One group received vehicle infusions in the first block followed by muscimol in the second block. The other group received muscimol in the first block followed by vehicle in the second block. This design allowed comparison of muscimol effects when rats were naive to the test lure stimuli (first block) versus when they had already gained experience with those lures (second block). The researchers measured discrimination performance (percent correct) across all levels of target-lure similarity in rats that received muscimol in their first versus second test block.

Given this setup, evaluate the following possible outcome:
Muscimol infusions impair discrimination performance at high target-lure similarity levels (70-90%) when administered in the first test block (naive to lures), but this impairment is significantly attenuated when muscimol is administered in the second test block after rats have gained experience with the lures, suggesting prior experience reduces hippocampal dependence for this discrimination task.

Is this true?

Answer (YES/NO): NO